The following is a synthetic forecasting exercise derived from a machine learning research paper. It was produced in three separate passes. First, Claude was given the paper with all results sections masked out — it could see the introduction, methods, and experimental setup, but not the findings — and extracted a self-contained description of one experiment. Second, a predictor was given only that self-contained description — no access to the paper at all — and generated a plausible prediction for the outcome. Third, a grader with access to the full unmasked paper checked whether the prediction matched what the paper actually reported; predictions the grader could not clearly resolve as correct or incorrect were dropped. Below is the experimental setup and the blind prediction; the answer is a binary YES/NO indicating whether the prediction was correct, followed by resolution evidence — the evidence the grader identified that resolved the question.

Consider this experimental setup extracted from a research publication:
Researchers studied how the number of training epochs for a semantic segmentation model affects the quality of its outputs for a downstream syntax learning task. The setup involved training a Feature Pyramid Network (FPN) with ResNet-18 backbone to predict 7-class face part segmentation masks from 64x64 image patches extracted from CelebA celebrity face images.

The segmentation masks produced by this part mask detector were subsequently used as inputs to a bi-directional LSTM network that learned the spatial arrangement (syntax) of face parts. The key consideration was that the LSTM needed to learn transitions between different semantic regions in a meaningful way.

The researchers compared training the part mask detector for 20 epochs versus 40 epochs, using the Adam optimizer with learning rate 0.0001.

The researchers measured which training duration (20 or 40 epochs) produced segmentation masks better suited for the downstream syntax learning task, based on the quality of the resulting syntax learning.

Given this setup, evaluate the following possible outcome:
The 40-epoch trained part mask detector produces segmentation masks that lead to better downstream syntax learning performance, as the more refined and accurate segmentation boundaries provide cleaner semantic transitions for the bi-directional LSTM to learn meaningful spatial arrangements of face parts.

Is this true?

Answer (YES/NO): NO